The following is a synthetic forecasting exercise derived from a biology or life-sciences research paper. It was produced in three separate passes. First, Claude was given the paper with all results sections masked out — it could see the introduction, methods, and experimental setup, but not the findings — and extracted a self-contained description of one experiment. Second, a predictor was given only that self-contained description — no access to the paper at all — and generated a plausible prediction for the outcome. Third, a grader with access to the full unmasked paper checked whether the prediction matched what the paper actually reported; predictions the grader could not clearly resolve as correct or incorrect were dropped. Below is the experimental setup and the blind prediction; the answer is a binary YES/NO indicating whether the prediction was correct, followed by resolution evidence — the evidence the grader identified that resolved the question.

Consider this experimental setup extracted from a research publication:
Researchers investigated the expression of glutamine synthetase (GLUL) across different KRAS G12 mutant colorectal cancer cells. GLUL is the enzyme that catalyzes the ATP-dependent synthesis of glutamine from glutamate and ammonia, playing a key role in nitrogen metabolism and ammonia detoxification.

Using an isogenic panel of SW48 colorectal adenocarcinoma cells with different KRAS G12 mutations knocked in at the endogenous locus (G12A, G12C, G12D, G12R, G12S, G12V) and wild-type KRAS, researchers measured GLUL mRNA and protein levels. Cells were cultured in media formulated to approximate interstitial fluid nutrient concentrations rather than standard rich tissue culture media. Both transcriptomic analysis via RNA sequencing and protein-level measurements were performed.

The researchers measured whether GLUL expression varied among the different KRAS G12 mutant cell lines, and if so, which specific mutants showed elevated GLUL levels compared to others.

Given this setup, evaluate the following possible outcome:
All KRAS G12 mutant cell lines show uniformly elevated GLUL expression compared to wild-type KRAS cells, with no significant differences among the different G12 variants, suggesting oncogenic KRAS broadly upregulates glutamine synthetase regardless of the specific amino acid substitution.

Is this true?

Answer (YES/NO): NO